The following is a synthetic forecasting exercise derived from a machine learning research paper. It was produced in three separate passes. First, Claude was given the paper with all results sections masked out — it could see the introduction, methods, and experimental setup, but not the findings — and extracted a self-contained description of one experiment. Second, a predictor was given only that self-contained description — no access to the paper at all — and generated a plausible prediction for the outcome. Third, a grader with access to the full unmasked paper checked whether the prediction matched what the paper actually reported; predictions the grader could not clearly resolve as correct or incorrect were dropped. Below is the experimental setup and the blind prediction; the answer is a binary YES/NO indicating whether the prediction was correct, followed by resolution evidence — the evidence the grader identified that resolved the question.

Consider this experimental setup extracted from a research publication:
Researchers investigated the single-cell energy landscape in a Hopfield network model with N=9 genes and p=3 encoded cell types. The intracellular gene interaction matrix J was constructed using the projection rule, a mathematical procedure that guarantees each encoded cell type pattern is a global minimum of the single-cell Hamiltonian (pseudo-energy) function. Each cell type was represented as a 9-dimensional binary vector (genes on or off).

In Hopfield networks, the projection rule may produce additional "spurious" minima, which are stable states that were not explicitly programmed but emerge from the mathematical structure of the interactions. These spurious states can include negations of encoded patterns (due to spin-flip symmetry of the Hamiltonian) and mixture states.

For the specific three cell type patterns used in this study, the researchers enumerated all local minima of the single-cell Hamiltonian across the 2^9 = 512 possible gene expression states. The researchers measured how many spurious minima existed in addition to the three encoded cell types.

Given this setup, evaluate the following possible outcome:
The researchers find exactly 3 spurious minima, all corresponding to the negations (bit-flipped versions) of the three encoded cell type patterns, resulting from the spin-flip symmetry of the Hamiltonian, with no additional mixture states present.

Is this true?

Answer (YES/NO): NO